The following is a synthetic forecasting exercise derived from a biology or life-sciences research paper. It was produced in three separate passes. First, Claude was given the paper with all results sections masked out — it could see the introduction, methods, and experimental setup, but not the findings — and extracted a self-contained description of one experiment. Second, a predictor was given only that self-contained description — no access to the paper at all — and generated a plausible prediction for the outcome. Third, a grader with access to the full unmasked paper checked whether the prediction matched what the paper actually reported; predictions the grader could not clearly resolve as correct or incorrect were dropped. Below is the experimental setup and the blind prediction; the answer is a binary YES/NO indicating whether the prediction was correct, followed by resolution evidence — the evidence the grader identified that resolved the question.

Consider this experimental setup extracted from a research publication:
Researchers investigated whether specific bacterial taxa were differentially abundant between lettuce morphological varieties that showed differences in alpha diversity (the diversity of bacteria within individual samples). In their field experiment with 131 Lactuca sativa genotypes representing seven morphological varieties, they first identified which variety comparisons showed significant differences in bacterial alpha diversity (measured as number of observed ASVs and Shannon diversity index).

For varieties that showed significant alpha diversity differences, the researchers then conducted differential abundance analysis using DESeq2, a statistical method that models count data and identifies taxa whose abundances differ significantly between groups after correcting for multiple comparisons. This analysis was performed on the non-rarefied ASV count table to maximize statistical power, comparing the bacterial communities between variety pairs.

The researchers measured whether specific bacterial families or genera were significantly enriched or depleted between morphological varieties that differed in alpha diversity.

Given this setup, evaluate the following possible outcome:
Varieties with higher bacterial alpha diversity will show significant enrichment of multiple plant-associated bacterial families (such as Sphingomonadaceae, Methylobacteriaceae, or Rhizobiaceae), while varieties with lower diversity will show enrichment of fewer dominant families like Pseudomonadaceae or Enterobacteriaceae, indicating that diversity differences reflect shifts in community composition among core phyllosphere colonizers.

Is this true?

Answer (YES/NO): NO